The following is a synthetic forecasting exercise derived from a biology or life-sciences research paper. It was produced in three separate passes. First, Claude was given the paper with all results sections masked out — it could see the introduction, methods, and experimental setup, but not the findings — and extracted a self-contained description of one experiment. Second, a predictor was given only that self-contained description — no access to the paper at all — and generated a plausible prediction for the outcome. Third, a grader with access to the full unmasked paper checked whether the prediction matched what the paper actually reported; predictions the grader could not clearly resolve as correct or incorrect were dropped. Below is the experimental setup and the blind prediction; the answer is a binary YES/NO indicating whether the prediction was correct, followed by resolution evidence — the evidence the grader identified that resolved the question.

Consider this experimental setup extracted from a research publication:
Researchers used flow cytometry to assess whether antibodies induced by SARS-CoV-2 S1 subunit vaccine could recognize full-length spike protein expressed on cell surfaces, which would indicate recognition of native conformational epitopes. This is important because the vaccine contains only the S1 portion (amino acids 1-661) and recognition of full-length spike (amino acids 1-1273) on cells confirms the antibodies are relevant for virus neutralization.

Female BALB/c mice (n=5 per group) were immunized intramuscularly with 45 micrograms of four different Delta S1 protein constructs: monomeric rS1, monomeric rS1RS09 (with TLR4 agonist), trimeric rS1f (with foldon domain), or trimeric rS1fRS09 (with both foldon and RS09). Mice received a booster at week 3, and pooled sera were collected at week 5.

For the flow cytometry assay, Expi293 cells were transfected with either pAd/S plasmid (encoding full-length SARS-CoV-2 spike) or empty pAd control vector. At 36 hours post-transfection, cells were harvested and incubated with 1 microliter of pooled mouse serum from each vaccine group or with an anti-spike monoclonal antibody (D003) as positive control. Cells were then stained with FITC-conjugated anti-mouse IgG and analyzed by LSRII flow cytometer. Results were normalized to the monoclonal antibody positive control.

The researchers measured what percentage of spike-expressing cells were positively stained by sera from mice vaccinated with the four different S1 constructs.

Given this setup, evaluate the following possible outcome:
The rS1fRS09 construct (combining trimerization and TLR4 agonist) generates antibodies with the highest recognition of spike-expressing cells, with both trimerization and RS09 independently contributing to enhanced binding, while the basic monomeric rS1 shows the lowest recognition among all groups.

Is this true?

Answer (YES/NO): NO